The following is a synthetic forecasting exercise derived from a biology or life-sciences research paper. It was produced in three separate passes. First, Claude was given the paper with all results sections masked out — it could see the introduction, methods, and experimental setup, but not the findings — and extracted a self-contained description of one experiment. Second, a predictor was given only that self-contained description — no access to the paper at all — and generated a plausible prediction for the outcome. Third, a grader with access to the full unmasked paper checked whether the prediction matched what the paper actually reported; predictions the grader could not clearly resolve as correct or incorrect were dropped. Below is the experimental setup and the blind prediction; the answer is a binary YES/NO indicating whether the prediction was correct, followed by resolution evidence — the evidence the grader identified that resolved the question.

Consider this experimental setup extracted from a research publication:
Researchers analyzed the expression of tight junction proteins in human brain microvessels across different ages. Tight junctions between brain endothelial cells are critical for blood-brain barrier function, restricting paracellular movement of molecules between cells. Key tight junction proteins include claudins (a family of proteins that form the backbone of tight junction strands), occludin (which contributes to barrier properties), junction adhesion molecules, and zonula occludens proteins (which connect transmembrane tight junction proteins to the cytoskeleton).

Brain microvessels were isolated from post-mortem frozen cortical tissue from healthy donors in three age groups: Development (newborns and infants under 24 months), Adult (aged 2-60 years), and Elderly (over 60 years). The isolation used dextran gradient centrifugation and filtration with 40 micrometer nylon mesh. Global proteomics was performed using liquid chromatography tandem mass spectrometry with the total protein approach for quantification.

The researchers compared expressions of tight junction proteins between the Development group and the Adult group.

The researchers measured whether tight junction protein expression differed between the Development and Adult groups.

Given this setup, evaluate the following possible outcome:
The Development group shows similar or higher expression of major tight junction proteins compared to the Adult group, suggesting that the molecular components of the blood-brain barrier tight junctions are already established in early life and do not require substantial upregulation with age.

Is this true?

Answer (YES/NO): YES